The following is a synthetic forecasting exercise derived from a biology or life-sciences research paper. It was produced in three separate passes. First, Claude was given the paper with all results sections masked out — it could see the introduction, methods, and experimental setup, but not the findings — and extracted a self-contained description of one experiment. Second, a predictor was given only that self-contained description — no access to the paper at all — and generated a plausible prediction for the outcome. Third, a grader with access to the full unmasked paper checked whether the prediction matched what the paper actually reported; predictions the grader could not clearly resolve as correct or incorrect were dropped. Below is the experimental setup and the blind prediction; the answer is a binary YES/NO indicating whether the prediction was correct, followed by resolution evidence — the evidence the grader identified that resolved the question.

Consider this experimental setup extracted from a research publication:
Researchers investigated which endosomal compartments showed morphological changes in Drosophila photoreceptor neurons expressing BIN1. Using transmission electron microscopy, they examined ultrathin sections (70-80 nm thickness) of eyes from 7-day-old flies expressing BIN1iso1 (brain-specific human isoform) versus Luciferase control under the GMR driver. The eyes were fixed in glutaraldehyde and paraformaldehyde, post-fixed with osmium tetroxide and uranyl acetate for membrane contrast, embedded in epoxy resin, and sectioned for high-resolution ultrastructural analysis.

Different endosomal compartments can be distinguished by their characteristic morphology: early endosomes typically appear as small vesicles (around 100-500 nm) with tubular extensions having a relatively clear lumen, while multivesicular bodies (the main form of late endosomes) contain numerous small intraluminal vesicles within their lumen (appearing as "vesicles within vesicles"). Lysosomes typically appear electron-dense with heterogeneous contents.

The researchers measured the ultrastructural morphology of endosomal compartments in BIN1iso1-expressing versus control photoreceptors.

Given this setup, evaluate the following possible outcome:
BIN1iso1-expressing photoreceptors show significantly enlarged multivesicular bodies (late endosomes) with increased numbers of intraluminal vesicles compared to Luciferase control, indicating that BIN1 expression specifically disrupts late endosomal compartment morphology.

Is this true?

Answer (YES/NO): NO